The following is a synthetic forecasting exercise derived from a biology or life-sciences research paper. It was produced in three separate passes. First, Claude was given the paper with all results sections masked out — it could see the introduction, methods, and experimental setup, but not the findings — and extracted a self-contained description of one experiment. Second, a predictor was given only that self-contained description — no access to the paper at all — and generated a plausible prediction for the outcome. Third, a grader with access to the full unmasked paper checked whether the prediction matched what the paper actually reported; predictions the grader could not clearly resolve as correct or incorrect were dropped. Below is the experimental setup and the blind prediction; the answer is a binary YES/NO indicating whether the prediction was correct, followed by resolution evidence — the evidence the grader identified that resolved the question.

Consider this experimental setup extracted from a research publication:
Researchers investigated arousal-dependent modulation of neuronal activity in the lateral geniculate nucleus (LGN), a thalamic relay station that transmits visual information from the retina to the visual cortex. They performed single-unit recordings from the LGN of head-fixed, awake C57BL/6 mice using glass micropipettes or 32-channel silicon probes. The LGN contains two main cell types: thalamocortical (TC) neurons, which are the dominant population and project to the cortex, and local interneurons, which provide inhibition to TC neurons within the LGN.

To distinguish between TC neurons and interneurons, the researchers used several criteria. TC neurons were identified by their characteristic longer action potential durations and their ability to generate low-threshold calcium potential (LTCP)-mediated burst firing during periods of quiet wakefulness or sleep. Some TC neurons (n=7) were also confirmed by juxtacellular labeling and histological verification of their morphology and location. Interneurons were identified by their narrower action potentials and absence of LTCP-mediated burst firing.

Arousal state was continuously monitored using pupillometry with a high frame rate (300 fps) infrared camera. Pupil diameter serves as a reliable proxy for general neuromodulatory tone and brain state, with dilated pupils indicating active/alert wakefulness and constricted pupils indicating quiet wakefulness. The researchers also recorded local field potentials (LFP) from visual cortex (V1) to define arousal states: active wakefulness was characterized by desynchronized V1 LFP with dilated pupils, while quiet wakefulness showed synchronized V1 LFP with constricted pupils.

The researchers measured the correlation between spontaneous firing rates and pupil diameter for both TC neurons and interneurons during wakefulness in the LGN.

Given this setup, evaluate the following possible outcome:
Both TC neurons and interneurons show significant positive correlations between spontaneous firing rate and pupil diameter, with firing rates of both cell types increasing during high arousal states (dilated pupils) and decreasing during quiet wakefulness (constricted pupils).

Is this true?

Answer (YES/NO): NO